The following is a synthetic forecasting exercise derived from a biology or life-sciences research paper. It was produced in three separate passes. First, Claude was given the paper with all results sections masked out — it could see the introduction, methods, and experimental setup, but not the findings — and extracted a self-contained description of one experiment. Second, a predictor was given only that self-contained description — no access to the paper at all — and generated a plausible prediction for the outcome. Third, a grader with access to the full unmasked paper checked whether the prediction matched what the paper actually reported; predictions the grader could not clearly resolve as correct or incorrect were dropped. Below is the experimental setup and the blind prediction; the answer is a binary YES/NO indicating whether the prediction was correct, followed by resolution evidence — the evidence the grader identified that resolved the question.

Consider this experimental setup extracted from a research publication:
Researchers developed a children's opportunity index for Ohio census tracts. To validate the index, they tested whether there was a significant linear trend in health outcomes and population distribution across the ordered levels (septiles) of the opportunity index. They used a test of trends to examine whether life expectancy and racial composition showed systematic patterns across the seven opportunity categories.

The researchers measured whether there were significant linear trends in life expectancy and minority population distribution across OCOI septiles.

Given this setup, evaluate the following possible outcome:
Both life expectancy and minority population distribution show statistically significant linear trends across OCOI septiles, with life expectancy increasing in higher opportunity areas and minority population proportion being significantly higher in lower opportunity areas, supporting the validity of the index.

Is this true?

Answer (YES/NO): YES